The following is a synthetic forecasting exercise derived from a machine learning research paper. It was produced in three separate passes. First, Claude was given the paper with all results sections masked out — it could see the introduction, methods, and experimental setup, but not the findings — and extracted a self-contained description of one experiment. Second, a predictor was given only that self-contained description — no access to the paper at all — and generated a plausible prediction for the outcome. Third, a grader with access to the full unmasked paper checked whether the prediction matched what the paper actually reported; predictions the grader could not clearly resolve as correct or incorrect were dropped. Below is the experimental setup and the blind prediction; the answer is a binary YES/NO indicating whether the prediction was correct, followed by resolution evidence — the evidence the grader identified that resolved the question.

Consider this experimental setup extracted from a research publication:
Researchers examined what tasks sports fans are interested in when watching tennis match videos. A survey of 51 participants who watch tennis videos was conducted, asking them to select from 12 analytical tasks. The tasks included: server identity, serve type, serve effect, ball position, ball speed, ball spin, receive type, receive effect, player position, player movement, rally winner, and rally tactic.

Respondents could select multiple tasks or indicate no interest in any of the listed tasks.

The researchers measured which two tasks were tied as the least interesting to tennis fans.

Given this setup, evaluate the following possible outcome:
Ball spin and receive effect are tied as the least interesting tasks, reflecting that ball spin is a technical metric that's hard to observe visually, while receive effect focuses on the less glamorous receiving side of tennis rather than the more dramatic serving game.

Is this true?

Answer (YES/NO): NO